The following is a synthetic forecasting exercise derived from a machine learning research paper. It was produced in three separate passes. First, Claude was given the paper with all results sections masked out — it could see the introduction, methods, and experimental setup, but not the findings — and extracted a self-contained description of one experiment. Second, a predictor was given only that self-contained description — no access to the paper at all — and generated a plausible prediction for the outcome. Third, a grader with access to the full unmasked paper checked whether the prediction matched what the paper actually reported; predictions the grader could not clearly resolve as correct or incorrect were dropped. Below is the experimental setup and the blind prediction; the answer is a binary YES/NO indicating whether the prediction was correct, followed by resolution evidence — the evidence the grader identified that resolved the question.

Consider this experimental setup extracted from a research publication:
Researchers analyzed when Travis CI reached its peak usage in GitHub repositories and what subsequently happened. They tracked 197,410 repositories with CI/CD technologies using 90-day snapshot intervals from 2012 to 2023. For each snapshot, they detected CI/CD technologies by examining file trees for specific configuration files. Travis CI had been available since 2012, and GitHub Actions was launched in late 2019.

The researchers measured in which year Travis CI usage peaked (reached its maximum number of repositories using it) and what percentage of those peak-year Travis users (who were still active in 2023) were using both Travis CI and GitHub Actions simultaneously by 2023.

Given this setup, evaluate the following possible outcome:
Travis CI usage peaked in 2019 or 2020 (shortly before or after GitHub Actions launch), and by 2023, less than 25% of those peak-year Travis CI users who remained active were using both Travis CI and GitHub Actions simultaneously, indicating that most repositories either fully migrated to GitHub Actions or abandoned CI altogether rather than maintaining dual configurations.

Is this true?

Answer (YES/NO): YES